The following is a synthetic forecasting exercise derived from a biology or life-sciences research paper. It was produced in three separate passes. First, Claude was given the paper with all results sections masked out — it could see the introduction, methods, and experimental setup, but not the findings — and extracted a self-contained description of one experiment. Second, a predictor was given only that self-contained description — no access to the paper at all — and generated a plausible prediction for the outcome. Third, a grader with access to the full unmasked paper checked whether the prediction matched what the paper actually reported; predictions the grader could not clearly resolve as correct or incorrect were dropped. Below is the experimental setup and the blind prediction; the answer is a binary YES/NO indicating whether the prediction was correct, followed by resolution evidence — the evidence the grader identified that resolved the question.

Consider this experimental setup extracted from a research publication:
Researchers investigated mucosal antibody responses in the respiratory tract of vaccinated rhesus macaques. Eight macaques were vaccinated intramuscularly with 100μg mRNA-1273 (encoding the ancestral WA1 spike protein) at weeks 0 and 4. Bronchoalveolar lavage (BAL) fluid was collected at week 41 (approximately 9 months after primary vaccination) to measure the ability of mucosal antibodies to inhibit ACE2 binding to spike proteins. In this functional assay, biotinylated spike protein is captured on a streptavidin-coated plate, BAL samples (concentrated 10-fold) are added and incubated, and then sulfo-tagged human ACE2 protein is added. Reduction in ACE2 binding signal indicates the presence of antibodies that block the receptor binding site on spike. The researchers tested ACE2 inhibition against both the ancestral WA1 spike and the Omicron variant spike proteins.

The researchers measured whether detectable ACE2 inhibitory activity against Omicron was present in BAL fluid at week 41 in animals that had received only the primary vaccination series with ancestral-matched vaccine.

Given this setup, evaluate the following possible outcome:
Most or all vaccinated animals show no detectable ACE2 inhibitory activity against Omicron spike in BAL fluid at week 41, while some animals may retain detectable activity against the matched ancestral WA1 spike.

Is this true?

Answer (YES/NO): YES